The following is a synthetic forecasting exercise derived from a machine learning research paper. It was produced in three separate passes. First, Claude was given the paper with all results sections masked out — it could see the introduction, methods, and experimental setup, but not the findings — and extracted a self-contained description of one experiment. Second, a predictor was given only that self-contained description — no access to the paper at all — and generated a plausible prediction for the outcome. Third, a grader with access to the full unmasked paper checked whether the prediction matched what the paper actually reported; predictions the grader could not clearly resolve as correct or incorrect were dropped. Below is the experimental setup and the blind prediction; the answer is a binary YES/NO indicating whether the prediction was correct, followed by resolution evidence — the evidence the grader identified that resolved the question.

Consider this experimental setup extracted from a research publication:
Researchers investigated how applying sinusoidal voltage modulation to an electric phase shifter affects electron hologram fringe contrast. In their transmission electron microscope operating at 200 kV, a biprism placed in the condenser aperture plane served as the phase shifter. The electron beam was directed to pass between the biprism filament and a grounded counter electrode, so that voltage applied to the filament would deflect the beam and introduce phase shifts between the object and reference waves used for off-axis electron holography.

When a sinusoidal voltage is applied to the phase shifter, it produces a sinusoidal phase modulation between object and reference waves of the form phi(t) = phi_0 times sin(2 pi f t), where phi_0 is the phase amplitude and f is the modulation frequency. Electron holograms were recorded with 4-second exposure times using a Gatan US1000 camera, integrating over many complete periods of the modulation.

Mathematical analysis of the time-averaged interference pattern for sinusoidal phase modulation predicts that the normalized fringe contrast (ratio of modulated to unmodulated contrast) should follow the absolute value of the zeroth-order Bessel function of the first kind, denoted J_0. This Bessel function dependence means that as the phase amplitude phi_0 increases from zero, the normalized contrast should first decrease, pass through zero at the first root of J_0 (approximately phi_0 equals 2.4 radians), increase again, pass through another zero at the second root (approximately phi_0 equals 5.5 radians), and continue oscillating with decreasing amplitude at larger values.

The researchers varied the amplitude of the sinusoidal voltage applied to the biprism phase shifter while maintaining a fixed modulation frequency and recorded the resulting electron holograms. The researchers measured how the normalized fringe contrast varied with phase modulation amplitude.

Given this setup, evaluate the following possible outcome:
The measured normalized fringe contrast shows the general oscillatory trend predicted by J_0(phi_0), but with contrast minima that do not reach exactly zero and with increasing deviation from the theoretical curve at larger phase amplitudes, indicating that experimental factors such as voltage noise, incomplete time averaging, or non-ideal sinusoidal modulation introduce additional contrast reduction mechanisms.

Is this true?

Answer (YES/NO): NO